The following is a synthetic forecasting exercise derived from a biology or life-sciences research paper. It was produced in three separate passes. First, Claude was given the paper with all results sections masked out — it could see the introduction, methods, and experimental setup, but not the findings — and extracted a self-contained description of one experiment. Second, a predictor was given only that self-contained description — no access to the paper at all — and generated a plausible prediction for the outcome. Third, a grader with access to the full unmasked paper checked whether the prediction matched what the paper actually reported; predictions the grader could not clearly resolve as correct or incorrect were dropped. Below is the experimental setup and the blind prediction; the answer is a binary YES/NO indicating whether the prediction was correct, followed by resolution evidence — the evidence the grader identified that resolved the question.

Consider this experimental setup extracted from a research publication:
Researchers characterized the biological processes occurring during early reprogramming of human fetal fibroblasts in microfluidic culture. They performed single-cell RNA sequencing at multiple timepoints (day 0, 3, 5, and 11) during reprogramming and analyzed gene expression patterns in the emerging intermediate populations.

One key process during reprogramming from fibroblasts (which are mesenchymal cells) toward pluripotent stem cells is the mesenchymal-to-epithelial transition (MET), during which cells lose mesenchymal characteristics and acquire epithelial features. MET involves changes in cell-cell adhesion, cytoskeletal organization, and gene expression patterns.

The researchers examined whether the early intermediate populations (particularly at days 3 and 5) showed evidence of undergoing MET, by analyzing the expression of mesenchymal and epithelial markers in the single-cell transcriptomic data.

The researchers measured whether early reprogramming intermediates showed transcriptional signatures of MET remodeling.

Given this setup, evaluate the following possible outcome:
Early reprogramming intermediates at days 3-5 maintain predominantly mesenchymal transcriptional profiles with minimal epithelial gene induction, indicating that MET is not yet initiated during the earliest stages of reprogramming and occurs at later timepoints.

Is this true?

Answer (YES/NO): NO